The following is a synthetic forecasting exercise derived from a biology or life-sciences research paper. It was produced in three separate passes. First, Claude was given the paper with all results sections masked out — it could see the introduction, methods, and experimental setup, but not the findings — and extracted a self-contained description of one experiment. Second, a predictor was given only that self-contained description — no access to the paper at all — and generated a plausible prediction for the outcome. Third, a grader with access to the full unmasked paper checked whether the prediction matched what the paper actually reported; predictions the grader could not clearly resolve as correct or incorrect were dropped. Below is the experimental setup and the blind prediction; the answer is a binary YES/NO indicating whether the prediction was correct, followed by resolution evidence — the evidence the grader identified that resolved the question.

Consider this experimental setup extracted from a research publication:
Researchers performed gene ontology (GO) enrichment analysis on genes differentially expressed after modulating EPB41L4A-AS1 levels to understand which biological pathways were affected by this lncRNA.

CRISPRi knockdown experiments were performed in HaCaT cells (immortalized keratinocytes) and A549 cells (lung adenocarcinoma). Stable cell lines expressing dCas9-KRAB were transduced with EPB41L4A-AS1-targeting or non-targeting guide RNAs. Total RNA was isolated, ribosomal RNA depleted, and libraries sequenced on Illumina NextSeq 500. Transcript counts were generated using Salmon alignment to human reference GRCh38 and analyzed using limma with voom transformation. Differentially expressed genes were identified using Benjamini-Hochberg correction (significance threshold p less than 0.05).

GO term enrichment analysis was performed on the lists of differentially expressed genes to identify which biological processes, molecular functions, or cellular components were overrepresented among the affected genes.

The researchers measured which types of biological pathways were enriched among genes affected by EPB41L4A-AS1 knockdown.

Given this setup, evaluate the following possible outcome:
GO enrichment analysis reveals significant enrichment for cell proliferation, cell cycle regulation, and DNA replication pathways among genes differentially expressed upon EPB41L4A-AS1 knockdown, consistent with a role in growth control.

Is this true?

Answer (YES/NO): NO